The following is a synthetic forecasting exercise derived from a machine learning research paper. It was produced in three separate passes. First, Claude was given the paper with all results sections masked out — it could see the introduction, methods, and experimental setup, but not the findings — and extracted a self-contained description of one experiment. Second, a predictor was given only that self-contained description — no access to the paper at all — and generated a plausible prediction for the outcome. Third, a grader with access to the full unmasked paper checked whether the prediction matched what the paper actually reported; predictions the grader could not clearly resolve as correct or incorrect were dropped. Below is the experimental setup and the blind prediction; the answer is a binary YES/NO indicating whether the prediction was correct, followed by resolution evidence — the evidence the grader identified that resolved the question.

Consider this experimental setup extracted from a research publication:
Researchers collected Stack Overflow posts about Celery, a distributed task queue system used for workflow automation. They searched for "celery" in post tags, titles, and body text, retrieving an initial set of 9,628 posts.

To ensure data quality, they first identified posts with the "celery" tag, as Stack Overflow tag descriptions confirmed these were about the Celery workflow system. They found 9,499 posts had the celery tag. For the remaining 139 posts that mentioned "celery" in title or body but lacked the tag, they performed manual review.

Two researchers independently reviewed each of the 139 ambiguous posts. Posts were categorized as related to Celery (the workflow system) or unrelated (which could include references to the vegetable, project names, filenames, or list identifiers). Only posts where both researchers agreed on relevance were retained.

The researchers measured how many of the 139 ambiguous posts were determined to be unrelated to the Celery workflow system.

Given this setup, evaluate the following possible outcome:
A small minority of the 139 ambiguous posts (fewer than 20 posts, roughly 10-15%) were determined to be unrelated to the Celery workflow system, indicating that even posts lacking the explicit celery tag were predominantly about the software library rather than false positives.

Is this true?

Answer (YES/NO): NO